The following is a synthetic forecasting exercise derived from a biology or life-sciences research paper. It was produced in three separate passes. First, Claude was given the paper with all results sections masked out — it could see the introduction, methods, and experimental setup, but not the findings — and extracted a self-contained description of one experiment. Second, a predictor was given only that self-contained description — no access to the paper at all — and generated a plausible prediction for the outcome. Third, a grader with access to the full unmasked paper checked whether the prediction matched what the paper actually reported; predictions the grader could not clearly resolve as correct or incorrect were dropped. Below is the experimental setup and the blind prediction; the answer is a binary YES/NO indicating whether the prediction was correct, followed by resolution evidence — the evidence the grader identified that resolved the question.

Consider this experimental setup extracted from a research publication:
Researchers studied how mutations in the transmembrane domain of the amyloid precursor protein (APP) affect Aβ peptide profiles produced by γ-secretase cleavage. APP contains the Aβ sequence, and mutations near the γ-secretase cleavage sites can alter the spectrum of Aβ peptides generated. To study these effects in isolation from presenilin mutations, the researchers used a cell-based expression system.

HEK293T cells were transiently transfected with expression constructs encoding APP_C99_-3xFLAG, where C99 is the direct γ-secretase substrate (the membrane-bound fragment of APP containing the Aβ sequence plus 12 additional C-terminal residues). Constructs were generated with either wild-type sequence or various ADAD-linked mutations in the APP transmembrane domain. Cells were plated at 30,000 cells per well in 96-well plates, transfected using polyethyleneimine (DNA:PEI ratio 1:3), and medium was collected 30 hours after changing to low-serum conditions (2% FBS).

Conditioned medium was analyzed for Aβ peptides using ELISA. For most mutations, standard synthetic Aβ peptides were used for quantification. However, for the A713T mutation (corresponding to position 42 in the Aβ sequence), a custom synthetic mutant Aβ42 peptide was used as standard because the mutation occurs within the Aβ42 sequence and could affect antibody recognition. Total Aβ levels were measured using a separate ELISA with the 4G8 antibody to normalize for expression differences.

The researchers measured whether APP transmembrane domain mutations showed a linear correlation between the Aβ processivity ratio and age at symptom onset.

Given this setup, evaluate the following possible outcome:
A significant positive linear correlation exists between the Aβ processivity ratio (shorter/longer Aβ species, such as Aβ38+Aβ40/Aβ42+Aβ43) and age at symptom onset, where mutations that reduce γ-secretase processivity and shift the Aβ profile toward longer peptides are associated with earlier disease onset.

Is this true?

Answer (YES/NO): YES